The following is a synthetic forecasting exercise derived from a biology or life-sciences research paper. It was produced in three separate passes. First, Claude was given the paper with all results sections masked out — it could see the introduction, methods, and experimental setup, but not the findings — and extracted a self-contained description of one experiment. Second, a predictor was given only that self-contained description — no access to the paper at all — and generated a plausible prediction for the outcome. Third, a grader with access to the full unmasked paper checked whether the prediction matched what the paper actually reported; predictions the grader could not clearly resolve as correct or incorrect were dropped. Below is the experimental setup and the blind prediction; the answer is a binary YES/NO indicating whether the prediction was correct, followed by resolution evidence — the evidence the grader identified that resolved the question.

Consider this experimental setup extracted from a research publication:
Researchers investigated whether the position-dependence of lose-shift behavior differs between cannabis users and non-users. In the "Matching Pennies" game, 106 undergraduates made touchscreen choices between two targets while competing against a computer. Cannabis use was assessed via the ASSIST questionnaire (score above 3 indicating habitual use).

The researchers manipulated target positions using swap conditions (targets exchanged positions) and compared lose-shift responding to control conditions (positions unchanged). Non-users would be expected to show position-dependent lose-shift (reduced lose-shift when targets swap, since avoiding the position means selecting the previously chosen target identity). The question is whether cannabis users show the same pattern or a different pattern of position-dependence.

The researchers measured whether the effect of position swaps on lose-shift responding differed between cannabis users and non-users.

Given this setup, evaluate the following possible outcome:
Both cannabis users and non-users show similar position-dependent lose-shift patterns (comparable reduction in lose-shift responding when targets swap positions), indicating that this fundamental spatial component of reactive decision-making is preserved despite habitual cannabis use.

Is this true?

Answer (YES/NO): NO